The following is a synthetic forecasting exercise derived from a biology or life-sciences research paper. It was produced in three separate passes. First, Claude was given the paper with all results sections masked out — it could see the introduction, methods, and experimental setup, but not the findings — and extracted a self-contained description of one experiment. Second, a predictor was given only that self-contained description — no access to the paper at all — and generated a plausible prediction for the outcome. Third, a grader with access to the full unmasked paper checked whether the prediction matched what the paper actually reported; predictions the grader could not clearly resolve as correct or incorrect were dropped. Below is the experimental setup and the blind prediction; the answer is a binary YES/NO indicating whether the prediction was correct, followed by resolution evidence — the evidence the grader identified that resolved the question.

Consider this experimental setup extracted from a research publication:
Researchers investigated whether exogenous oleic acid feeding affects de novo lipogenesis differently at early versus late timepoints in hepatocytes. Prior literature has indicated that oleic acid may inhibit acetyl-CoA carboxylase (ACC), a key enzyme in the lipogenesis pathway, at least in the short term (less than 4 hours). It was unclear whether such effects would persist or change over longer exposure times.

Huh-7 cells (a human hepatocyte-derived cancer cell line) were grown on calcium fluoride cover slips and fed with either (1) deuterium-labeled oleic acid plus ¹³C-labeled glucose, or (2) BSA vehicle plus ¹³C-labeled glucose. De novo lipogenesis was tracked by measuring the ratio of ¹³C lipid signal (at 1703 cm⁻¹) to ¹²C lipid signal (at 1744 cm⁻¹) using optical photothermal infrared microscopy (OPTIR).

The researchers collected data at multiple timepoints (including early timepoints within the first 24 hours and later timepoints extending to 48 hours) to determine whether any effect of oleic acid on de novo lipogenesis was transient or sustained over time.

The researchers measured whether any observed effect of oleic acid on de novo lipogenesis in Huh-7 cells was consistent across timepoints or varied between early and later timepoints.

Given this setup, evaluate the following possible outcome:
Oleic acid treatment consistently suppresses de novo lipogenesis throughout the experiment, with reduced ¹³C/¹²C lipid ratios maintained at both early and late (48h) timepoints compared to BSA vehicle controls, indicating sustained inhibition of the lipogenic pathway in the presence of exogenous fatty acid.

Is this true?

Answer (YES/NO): YES